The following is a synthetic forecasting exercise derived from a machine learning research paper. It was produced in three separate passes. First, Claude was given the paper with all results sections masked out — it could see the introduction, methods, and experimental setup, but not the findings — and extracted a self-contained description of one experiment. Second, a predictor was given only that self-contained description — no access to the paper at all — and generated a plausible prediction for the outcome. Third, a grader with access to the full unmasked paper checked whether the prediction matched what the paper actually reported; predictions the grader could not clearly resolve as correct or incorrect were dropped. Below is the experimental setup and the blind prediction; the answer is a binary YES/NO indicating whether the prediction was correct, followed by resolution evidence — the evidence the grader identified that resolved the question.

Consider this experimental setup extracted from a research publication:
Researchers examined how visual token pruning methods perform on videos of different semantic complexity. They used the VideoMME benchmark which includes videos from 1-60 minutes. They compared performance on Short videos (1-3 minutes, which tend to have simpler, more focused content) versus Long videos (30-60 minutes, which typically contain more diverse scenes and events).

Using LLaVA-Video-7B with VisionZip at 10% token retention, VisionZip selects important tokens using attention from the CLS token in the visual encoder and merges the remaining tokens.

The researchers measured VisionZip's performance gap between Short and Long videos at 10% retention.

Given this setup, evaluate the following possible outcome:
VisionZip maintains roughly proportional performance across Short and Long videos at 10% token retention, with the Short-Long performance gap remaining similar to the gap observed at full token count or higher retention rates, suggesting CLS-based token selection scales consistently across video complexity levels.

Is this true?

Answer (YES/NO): NO